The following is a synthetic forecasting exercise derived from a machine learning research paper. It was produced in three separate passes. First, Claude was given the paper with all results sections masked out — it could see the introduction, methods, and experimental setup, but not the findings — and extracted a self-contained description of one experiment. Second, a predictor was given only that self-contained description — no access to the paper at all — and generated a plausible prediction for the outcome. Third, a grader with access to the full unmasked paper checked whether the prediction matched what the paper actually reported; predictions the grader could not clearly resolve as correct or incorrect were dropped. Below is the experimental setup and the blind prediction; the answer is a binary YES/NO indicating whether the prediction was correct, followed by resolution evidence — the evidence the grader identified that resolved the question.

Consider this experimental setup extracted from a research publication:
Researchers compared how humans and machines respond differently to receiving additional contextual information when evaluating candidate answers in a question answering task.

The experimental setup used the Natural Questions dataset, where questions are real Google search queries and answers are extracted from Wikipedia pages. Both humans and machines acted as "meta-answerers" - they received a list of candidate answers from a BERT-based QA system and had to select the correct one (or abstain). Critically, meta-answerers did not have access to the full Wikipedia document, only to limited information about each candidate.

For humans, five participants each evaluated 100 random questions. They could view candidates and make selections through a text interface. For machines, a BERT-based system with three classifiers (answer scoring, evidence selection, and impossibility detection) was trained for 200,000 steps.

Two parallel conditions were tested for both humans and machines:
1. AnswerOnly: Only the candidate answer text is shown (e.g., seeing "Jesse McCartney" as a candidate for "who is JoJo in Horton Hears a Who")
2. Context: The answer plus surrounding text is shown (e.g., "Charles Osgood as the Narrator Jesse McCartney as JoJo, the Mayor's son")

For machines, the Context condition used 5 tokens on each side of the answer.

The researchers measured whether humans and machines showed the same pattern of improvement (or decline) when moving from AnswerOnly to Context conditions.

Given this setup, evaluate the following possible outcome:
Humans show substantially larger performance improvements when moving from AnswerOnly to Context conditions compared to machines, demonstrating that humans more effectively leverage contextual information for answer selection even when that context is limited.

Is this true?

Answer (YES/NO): YES